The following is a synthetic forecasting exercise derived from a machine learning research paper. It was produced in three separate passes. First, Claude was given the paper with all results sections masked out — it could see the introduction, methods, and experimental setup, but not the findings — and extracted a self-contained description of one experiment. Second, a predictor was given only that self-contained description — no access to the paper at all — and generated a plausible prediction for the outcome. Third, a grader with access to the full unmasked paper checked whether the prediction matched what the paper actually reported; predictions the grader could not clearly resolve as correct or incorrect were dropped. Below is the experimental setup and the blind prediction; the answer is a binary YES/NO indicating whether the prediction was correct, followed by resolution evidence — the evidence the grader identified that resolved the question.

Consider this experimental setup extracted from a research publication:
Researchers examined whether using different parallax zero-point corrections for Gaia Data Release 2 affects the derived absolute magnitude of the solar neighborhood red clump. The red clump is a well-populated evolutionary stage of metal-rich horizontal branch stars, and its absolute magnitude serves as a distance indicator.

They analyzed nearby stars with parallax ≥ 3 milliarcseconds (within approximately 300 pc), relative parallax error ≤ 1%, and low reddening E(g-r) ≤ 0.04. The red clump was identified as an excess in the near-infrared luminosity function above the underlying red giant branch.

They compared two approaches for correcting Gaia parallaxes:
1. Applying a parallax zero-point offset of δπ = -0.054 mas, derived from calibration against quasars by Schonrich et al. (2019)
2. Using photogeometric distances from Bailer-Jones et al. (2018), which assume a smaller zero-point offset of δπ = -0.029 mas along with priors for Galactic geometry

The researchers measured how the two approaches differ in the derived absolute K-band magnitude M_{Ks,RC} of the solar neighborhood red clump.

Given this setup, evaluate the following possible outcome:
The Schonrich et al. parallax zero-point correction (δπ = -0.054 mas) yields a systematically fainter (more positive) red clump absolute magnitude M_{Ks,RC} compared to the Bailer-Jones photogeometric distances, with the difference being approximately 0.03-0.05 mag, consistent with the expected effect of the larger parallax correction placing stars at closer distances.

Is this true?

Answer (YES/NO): NO